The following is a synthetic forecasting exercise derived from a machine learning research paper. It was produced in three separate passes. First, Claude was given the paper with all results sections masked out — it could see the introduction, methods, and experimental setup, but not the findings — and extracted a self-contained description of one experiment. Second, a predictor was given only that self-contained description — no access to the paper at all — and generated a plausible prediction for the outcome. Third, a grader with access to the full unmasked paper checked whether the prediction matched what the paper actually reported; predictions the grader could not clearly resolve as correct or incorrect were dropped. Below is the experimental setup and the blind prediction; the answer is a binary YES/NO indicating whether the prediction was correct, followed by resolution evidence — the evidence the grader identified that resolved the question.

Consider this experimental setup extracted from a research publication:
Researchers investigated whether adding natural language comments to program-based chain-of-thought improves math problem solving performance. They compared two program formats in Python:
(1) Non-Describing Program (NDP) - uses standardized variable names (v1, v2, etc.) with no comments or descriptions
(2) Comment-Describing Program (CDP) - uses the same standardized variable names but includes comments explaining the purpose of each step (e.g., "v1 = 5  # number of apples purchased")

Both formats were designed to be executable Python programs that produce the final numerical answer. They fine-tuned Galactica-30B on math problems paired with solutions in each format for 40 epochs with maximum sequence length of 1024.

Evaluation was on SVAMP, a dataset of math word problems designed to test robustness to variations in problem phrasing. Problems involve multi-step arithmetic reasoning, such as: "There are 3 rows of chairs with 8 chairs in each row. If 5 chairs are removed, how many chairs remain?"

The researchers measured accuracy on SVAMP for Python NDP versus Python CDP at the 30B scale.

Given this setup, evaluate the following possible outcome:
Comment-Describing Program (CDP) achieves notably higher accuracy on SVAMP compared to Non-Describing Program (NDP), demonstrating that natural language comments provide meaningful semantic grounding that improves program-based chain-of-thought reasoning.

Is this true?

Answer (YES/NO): YES